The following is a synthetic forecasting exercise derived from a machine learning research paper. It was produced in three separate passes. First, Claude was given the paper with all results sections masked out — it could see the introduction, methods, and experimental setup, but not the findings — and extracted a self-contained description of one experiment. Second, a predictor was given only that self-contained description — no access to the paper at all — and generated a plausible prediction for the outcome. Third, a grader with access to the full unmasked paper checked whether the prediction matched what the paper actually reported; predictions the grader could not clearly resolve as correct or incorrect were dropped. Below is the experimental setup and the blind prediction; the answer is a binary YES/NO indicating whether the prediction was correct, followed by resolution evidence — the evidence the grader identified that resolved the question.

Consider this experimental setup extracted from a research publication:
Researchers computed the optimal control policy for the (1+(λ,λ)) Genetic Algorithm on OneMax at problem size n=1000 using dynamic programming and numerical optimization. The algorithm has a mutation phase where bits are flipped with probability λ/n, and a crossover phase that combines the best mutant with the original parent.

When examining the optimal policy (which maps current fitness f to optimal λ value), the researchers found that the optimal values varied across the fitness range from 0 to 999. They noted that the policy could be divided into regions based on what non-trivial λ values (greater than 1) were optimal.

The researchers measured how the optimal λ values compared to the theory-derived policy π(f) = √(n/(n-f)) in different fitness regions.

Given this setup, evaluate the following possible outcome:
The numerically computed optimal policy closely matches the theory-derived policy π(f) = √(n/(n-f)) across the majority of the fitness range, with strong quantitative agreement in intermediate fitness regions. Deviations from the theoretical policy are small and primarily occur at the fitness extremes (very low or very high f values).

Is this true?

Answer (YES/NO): NO